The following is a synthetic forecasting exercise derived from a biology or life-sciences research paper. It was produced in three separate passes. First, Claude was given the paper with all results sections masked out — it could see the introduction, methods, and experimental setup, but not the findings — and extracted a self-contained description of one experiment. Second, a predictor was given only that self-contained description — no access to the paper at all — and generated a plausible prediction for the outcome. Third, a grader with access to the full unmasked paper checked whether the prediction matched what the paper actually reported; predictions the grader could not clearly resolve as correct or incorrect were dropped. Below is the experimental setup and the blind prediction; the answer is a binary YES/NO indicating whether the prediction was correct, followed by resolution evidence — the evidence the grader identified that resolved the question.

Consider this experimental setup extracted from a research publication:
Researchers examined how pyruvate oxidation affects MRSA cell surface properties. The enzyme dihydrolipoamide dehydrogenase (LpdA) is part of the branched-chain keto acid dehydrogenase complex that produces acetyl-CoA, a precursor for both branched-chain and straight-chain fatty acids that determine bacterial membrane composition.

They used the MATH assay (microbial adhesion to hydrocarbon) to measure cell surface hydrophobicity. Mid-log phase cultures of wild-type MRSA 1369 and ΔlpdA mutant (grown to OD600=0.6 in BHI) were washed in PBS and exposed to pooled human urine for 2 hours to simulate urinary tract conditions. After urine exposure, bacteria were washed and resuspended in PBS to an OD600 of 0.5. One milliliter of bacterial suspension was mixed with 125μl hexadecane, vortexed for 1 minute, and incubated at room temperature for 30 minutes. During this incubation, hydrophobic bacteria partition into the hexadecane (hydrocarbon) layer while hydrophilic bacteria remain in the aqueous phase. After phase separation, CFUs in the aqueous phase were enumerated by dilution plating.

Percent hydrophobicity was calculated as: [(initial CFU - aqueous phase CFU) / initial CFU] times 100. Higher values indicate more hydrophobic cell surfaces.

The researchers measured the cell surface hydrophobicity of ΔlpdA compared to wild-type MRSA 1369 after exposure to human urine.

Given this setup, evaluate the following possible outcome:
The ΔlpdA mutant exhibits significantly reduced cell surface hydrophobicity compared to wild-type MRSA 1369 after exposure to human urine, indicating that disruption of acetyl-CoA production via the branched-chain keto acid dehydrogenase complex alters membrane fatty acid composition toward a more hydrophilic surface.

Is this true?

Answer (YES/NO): NO